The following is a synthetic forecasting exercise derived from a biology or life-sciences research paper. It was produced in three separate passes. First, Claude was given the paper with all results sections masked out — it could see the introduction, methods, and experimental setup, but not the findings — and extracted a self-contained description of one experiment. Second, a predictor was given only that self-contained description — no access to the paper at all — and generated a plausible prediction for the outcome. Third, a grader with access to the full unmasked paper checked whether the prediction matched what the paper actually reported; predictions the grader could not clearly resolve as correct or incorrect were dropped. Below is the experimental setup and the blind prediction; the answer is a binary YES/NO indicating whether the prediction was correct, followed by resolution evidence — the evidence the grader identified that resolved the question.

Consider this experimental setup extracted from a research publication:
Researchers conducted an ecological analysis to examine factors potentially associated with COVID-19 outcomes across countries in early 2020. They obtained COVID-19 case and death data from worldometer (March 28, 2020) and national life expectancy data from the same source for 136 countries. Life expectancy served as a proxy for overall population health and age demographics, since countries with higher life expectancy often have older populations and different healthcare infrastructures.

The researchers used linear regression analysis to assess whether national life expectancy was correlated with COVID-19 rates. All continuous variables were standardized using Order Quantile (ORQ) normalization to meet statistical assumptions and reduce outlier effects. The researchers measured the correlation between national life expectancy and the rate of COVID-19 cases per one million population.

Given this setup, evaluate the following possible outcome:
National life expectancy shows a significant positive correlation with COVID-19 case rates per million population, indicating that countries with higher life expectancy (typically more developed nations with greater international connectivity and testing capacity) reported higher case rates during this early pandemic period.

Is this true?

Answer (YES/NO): YES